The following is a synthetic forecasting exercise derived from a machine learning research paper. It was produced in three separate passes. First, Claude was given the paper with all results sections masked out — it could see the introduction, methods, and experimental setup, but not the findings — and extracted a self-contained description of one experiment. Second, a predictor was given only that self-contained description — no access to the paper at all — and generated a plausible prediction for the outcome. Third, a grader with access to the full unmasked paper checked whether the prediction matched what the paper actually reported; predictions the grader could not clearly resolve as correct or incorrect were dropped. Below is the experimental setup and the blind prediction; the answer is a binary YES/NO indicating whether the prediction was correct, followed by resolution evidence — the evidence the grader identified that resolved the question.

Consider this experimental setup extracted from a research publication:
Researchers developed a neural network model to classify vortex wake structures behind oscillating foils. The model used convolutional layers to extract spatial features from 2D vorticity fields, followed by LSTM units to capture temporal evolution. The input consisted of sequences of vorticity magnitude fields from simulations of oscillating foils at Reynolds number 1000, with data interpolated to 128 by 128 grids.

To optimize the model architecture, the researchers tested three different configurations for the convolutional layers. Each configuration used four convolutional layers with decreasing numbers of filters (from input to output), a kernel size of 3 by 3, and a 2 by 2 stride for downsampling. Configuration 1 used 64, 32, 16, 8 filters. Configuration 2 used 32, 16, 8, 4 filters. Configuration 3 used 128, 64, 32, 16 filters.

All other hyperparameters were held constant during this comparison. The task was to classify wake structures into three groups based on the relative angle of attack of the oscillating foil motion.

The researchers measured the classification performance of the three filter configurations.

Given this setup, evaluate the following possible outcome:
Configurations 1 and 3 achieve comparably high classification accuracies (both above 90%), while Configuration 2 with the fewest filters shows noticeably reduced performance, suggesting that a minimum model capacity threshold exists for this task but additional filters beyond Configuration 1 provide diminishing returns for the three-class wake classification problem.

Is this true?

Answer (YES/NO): NO